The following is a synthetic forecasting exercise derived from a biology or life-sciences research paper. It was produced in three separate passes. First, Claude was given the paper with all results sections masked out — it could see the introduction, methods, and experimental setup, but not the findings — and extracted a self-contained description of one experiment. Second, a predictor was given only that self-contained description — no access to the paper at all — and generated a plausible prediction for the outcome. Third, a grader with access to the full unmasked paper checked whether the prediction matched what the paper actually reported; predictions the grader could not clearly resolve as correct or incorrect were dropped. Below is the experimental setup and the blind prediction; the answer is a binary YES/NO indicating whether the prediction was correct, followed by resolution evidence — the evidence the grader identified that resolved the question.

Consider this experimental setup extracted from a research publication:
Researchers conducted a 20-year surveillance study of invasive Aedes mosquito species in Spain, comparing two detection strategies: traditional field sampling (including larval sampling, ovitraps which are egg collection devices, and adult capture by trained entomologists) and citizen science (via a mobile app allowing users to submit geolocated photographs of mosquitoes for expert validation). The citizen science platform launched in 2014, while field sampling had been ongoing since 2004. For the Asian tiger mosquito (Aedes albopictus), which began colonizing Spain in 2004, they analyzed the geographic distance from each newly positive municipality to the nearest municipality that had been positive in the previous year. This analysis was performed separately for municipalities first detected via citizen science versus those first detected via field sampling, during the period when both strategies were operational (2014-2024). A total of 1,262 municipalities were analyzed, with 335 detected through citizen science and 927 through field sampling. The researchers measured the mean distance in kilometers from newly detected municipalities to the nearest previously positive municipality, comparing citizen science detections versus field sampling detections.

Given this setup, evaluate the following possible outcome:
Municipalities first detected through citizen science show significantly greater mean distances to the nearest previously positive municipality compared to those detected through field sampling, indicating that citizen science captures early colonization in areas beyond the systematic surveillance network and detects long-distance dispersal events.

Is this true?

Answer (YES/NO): YES